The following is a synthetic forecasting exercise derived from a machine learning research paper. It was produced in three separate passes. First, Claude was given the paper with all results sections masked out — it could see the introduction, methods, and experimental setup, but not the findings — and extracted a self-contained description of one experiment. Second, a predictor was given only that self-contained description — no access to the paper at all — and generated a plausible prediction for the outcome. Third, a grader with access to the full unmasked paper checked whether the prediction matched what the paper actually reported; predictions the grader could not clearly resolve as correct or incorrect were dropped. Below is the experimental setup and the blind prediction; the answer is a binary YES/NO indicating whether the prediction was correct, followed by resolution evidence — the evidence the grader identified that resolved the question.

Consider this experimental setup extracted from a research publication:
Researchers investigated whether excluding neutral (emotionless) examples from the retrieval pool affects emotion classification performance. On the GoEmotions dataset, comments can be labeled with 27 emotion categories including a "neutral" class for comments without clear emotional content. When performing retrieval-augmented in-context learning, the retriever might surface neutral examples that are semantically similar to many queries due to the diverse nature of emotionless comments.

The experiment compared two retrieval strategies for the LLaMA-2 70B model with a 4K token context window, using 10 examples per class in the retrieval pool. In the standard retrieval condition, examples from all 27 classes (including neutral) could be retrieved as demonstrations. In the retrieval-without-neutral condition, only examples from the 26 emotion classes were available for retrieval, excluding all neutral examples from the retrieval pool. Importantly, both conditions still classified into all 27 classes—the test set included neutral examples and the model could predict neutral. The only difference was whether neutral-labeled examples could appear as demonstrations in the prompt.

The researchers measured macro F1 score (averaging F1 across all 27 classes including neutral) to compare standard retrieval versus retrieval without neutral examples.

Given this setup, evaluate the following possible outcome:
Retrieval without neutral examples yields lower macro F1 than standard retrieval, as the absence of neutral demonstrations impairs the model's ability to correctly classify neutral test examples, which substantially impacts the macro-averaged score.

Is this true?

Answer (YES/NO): NO